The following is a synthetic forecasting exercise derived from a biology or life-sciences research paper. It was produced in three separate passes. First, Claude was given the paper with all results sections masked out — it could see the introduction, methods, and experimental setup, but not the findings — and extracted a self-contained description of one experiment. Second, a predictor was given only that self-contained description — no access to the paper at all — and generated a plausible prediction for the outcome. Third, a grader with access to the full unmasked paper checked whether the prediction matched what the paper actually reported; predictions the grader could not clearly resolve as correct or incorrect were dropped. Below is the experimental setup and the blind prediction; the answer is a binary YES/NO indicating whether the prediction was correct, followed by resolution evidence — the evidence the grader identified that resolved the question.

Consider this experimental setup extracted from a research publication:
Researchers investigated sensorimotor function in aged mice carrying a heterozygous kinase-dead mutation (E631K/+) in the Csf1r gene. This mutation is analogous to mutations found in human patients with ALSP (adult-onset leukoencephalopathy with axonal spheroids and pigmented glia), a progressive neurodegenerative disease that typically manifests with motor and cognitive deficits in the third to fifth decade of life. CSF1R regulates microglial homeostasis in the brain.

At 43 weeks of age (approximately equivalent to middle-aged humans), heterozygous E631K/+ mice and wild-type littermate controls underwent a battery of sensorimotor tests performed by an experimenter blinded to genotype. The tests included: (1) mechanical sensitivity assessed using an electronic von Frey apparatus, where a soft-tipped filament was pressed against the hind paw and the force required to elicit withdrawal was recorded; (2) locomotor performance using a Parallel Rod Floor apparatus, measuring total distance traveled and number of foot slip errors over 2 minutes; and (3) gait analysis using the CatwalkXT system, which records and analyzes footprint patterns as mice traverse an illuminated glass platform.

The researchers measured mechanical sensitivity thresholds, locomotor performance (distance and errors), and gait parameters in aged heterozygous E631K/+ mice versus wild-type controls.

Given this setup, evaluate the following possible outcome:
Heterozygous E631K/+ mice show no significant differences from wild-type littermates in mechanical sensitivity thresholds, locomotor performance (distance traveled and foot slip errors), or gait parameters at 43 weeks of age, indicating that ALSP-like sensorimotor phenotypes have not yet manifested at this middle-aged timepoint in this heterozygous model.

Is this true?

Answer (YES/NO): YES